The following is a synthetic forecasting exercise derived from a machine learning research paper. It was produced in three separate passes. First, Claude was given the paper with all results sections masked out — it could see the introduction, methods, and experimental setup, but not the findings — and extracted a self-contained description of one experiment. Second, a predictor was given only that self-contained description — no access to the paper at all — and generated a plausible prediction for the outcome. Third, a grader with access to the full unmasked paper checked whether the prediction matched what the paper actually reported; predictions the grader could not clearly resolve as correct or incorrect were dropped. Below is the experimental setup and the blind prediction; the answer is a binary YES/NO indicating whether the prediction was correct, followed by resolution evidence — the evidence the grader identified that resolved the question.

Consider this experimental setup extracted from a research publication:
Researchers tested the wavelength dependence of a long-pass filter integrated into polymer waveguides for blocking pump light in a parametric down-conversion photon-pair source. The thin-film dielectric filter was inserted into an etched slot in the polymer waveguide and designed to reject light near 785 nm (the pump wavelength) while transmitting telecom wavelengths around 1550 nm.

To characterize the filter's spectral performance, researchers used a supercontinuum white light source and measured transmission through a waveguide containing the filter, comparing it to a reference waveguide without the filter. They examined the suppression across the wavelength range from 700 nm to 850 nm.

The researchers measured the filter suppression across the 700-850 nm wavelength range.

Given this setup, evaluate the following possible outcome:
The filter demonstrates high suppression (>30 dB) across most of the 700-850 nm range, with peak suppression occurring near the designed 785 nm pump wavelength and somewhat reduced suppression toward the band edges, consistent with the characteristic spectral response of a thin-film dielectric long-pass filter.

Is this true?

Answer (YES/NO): YES